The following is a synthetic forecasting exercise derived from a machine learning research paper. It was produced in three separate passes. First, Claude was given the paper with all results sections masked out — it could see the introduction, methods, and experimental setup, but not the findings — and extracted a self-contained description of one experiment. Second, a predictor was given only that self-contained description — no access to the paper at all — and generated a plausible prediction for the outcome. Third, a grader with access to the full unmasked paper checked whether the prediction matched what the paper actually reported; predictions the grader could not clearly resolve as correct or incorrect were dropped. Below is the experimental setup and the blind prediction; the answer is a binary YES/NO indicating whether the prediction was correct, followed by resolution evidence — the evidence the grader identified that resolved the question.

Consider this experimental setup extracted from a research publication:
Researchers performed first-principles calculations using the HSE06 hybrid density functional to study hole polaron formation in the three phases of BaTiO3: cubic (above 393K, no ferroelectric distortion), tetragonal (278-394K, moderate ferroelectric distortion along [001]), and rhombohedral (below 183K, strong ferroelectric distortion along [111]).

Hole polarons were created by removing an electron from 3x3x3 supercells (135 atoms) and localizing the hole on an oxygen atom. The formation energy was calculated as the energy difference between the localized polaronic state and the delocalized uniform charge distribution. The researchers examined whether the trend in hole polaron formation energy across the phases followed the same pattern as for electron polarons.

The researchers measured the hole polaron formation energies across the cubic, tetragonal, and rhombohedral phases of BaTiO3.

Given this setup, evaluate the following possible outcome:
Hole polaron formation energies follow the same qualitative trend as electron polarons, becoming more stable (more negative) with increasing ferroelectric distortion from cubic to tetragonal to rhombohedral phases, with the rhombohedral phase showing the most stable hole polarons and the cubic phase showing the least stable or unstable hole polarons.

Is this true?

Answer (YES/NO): YES